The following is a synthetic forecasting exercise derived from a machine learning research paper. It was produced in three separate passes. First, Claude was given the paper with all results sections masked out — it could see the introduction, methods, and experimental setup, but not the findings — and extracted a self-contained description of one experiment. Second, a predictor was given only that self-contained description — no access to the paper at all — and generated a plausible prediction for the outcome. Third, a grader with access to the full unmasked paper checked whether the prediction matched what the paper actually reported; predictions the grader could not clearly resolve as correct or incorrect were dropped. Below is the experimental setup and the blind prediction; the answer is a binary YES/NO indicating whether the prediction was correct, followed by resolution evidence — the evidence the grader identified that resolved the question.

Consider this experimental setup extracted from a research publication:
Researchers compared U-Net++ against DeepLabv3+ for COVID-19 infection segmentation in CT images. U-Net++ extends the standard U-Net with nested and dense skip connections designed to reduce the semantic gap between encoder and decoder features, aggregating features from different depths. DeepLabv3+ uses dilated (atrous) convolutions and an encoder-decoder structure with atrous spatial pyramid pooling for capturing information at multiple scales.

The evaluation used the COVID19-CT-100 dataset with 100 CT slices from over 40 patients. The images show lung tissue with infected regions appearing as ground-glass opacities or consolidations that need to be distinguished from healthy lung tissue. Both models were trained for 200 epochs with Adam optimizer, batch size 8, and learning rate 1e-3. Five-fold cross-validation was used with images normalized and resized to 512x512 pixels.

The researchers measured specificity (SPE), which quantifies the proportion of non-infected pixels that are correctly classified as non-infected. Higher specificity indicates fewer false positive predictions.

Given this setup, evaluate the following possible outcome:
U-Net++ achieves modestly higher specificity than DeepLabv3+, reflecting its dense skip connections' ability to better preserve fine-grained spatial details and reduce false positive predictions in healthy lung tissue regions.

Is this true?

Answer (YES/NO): NO